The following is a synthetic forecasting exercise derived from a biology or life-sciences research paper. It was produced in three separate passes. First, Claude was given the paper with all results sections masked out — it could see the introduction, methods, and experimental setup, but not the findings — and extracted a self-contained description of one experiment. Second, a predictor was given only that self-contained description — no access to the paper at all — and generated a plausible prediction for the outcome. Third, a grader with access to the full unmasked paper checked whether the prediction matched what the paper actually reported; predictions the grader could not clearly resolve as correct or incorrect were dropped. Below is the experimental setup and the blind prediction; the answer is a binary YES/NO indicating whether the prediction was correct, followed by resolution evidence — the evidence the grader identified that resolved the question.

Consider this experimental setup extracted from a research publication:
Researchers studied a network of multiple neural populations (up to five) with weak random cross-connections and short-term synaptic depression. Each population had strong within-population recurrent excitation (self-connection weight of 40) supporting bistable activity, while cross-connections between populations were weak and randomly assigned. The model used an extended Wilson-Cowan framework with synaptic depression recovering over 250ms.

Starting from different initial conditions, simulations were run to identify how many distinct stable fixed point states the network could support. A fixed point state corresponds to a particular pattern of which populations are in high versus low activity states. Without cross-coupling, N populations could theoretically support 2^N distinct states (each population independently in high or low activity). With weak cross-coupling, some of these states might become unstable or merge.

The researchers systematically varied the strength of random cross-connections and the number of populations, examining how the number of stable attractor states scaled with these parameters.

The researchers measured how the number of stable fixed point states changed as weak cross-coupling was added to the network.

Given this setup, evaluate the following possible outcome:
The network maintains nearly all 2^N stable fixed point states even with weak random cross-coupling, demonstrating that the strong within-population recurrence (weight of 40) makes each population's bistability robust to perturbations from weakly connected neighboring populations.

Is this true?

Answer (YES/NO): YES